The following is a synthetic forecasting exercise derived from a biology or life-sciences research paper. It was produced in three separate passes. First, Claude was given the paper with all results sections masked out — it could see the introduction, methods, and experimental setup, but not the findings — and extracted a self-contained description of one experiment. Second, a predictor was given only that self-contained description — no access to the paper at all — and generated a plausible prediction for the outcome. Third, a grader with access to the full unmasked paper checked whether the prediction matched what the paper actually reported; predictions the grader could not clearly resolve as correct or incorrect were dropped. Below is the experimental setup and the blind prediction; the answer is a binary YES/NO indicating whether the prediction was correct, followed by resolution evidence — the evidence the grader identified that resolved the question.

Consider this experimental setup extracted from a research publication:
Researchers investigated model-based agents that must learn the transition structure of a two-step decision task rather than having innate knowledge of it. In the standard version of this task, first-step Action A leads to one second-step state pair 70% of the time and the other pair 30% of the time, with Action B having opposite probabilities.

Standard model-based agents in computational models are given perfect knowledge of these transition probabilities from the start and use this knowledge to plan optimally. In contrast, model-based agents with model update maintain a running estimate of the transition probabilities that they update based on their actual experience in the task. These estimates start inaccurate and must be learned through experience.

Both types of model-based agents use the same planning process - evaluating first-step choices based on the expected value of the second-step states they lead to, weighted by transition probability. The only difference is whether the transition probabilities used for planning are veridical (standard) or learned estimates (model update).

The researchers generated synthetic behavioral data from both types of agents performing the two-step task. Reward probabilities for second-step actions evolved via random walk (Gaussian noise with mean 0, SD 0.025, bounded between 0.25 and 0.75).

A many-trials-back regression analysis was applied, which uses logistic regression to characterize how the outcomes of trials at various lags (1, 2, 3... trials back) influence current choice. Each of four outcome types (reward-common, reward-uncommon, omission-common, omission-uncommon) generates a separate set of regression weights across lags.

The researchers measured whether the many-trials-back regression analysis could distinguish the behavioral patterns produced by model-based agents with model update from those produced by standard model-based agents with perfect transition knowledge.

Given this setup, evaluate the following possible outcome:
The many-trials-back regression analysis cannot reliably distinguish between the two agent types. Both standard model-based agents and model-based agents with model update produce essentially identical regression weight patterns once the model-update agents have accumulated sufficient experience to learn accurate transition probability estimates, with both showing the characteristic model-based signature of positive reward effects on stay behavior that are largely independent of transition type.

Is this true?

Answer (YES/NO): NO